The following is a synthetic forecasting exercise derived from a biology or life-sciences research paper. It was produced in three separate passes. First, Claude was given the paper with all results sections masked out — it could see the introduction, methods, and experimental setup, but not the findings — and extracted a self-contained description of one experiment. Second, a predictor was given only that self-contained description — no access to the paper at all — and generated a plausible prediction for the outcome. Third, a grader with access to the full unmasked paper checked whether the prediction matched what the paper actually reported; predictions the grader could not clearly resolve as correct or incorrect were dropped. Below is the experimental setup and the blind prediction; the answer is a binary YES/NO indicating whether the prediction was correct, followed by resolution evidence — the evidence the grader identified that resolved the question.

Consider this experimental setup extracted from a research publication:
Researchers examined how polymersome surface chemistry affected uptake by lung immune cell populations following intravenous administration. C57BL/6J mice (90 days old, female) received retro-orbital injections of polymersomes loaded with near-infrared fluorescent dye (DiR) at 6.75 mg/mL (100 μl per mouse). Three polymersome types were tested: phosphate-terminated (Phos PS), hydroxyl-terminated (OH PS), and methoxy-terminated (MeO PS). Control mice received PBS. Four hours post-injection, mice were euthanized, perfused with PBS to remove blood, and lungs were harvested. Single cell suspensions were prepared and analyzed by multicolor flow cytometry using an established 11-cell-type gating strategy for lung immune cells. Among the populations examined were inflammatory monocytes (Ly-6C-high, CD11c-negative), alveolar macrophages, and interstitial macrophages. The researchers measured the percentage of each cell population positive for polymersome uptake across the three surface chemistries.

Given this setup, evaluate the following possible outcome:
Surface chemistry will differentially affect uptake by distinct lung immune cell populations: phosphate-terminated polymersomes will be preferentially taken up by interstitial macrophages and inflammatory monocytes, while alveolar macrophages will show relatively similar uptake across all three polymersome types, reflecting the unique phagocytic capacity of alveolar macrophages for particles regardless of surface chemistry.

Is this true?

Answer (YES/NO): NO